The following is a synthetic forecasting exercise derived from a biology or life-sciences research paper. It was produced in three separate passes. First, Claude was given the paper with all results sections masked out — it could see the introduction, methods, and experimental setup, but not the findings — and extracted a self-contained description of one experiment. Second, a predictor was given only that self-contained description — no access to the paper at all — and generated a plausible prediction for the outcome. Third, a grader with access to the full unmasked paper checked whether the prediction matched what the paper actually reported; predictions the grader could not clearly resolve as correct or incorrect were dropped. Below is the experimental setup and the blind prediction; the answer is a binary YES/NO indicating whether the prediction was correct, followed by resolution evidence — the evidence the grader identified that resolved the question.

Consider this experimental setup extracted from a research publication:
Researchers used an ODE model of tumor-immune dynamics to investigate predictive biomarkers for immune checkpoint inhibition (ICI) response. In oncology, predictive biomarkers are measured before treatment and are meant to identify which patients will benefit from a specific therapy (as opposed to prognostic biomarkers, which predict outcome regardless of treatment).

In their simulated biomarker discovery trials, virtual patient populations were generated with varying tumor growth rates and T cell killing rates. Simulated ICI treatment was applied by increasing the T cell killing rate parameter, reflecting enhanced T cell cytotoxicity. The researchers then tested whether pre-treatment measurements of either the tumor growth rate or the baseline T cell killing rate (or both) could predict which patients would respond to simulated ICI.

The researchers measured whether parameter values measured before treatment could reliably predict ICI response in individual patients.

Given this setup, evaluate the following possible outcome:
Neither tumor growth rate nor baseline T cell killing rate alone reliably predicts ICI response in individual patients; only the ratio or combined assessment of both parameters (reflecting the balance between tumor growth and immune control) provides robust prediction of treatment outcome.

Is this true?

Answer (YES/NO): YES